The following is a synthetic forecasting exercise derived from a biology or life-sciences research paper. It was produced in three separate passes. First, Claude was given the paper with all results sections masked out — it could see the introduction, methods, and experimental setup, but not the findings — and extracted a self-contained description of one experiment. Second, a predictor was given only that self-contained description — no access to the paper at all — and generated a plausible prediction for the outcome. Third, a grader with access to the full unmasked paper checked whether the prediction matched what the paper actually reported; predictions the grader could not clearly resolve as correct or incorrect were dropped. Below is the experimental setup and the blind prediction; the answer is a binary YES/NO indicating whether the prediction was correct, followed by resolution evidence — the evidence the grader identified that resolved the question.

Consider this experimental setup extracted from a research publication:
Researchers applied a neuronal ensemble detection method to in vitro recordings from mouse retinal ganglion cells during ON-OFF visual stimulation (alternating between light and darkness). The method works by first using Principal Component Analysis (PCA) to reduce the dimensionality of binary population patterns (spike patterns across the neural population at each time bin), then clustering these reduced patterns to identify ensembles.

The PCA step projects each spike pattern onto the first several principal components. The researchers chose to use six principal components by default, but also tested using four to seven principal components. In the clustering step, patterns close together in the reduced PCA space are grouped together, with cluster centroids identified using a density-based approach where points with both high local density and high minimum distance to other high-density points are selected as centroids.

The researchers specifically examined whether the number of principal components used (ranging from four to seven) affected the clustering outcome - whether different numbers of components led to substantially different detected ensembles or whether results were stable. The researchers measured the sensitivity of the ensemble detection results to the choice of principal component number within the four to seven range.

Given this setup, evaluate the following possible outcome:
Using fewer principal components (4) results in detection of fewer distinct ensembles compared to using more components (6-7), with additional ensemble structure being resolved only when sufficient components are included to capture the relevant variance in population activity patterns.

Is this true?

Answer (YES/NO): NO